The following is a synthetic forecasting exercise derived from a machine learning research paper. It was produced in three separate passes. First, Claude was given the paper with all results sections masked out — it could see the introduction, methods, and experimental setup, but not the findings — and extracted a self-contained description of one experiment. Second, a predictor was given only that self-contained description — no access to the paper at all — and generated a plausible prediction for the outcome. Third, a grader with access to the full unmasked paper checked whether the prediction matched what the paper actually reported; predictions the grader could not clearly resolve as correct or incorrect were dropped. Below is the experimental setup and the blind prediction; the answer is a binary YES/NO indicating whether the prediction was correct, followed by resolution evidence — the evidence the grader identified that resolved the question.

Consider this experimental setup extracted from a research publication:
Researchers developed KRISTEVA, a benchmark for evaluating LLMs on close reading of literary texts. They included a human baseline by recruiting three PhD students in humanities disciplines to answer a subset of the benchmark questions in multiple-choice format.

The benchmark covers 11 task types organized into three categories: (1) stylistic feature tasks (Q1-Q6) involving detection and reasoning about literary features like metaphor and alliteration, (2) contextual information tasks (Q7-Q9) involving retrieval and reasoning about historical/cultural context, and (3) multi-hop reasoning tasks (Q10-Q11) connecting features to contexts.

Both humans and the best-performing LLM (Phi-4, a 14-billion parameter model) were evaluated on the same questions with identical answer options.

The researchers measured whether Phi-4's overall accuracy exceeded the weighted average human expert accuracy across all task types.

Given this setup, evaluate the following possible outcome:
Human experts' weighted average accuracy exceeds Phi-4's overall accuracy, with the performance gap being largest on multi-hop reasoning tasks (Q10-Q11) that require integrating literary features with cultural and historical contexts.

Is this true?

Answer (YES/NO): NO